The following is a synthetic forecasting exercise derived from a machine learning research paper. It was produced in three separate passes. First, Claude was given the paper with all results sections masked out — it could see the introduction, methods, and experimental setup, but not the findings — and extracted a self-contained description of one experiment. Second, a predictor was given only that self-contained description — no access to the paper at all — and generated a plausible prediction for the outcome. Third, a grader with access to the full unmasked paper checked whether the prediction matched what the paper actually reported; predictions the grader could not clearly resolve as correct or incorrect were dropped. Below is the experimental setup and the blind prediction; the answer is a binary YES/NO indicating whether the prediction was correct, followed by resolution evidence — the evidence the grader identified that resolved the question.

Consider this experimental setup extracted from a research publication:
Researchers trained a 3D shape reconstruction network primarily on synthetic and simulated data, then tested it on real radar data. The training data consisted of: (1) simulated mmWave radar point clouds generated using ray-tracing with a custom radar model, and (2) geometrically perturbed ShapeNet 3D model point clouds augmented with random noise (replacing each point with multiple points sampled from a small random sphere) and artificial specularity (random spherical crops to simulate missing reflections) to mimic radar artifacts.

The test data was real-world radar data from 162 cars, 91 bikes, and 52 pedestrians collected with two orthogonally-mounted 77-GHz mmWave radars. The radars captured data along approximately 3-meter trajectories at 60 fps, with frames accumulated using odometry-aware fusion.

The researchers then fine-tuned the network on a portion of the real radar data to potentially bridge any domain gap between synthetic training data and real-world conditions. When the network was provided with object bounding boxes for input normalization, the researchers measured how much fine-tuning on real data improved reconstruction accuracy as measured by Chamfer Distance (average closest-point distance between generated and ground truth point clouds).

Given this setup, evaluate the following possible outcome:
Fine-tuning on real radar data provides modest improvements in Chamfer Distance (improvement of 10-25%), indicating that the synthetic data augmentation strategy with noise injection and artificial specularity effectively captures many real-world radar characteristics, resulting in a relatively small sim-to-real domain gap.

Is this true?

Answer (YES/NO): NO